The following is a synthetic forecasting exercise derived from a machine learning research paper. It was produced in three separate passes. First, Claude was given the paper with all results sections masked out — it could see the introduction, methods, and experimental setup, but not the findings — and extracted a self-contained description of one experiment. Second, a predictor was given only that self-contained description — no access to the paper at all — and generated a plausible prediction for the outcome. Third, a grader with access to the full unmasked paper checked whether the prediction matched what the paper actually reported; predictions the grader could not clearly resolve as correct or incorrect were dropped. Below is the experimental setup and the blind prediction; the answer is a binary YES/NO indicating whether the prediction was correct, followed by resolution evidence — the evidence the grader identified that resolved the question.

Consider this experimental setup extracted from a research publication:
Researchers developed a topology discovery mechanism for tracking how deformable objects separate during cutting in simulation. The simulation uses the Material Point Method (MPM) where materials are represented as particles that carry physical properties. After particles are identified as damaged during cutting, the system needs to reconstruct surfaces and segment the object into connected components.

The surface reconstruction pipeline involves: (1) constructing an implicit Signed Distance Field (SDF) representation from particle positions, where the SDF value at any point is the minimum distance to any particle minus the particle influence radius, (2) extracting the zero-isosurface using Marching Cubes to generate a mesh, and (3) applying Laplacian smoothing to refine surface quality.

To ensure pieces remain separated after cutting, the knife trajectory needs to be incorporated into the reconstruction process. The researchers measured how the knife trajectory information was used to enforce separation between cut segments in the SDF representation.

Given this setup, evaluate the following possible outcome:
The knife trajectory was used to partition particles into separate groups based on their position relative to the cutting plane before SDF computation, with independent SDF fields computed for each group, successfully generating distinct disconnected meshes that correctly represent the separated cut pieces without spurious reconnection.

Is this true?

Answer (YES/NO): NO